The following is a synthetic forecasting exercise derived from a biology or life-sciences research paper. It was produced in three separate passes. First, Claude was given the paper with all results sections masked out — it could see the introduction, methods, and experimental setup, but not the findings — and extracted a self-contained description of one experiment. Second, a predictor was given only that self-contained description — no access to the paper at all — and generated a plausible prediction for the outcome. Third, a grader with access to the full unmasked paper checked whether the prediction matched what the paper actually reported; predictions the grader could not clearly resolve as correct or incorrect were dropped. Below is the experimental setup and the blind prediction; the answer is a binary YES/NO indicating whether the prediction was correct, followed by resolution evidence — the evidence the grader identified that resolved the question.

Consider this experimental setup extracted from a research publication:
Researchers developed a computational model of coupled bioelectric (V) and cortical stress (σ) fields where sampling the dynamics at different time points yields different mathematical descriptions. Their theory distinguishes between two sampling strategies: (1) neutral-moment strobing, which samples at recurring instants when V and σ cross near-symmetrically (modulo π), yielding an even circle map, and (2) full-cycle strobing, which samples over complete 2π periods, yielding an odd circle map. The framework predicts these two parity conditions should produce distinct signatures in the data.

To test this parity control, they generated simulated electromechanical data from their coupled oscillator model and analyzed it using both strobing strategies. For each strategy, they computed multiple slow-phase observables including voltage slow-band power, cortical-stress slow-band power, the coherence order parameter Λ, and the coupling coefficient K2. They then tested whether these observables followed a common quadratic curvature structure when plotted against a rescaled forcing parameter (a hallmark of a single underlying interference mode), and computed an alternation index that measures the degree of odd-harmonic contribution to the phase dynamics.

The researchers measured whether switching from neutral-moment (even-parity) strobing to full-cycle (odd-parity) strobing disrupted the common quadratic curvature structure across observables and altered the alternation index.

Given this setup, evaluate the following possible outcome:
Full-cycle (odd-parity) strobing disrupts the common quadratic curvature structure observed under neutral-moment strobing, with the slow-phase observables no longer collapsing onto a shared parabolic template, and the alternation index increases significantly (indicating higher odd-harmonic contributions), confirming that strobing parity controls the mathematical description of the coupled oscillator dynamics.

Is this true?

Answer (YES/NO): YES